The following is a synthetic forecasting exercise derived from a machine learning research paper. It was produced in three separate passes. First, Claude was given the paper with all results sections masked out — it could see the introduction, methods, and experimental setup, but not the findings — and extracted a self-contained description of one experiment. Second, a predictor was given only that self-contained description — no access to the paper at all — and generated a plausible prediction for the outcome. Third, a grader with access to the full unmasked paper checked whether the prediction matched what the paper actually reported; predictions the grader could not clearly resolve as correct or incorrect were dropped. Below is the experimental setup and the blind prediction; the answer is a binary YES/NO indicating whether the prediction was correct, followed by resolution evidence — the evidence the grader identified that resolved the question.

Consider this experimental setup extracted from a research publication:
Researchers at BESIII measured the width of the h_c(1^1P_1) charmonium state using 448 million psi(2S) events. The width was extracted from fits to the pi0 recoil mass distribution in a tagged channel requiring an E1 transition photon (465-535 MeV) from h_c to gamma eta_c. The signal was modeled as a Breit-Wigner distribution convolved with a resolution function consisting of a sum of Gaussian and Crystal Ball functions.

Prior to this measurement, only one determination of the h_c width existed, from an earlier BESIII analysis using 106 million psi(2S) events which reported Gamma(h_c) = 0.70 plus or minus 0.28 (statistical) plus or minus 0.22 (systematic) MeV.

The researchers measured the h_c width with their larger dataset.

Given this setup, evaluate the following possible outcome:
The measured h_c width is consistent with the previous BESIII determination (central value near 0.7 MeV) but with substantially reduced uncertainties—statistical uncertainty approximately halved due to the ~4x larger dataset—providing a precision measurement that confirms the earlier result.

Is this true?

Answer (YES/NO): NO